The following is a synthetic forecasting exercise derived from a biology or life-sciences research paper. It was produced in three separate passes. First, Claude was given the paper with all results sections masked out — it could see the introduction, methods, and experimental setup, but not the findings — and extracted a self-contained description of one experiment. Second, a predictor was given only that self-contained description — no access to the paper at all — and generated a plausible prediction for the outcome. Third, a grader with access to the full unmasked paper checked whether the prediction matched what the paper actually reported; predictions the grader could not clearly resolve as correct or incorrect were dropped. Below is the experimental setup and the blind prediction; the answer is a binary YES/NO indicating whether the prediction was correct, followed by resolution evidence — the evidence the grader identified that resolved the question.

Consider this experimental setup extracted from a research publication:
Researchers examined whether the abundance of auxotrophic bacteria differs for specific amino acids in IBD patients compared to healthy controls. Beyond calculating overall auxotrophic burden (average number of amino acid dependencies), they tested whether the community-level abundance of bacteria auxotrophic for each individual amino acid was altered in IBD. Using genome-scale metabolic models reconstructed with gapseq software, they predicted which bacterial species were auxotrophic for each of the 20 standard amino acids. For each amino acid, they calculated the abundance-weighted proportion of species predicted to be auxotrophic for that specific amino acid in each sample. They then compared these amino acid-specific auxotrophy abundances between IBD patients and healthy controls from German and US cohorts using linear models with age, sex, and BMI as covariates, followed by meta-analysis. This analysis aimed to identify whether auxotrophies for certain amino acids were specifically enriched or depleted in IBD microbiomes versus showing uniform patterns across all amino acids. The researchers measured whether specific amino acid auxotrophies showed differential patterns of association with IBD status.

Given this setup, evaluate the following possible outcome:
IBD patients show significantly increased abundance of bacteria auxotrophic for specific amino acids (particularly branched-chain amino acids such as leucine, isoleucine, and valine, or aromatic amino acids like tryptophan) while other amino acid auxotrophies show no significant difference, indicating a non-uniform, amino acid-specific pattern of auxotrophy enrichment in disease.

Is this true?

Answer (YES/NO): NO